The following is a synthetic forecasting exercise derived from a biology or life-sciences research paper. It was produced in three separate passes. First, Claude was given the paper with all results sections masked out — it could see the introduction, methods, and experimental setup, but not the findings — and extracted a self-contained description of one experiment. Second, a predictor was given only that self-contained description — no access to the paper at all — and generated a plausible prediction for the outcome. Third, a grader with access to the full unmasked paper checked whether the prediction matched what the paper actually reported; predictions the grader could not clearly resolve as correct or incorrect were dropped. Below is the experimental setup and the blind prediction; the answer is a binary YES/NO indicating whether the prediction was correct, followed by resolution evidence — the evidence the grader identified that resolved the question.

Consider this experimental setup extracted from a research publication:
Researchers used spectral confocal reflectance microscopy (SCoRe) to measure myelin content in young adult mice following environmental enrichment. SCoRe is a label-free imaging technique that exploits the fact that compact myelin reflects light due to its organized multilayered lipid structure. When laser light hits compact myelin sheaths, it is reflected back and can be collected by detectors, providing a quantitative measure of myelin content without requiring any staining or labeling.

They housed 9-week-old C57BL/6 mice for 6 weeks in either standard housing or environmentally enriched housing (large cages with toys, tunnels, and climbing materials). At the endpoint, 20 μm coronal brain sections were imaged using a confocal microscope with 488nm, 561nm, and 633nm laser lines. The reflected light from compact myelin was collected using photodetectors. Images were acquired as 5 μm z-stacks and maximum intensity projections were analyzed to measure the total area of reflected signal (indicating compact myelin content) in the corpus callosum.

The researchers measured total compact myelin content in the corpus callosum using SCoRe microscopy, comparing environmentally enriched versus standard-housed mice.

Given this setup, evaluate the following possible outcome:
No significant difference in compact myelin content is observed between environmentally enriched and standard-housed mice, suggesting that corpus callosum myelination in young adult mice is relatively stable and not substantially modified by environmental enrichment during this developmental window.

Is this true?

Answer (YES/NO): NO